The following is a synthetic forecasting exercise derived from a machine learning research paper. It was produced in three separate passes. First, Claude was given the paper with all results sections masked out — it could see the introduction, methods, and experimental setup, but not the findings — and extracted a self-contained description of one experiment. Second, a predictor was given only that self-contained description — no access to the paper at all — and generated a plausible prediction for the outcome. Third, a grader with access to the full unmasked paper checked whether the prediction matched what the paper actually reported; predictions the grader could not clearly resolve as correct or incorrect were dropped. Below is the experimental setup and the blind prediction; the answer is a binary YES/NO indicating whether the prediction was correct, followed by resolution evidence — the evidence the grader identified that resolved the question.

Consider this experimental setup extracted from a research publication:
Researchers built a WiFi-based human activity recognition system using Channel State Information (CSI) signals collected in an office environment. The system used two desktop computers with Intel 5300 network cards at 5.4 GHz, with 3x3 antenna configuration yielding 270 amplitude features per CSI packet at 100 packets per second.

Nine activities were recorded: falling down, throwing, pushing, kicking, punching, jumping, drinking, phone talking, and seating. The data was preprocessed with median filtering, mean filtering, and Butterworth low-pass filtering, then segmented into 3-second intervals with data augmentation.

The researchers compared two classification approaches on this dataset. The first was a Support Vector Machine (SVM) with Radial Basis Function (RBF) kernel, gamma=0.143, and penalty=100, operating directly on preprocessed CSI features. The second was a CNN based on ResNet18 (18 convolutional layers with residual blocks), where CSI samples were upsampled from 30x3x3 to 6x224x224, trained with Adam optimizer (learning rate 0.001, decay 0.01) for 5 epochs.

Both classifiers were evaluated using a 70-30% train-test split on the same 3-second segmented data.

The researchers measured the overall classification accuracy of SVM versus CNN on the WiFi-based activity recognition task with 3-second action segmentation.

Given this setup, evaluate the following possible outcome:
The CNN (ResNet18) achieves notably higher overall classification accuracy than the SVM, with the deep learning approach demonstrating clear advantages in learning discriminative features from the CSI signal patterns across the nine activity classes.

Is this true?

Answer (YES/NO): NO